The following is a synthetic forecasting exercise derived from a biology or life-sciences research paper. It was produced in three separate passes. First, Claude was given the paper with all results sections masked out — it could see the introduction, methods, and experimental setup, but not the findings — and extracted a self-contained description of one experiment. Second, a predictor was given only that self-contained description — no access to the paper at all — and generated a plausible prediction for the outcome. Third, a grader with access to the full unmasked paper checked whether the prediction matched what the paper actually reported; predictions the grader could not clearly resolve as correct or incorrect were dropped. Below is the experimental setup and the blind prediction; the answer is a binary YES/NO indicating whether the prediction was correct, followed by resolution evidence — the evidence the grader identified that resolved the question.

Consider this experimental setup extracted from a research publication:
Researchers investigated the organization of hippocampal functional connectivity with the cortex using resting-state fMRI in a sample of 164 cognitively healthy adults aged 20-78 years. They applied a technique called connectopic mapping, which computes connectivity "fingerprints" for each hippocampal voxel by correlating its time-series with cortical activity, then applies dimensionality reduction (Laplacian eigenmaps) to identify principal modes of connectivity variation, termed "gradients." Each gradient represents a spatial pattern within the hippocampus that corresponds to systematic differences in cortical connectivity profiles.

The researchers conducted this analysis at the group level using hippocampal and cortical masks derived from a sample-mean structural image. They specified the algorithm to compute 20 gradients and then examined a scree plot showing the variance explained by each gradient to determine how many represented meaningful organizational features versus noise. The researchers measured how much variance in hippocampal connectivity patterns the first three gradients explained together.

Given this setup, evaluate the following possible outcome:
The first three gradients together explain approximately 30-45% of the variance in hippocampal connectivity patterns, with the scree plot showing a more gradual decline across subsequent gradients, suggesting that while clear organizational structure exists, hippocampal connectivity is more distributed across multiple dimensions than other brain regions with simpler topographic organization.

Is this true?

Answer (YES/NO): NO